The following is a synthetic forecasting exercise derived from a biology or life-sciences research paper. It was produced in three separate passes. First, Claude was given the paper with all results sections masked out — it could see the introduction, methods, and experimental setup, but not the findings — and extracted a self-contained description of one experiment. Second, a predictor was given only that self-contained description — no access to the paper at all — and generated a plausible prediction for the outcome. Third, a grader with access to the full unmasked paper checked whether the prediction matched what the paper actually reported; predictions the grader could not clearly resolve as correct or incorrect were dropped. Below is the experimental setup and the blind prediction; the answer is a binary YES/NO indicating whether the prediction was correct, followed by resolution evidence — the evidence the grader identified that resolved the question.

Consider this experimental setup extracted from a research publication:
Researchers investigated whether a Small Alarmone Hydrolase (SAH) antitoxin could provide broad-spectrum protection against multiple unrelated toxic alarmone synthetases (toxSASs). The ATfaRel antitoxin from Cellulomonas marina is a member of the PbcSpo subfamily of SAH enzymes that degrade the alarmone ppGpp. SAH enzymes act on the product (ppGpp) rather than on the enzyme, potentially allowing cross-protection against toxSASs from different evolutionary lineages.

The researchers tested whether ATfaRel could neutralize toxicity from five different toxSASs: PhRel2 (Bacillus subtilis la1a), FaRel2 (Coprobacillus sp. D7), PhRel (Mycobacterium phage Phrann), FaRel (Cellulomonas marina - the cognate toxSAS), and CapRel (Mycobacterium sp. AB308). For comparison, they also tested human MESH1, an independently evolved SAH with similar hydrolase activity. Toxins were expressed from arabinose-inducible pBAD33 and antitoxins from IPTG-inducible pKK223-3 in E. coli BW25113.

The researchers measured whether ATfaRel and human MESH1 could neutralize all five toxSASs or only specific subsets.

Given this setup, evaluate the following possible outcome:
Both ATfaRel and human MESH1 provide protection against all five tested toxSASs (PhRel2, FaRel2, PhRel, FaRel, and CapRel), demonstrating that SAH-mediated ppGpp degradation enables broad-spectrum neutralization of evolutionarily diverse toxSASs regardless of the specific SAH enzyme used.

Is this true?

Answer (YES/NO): YES